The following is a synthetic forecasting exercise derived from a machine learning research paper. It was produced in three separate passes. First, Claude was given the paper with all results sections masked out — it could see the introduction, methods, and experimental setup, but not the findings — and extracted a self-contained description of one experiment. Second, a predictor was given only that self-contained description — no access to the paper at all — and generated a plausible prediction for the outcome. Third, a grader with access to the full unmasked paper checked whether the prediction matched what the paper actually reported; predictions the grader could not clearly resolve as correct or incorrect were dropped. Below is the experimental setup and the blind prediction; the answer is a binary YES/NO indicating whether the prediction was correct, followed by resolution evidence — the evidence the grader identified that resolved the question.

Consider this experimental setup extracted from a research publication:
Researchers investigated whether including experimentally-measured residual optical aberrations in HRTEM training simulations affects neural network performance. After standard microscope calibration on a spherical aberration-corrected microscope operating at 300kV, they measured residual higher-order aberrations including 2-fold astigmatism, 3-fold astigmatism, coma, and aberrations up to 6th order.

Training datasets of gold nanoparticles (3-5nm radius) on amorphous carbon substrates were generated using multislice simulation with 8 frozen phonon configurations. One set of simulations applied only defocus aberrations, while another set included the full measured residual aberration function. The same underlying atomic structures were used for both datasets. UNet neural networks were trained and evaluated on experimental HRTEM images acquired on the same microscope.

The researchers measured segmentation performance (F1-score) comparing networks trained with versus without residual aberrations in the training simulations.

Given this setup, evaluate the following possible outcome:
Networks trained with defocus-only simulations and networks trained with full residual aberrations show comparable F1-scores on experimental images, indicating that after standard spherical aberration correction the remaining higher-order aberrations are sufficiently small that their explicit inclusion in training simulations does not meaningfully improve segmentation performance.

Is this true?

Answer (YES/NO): NO